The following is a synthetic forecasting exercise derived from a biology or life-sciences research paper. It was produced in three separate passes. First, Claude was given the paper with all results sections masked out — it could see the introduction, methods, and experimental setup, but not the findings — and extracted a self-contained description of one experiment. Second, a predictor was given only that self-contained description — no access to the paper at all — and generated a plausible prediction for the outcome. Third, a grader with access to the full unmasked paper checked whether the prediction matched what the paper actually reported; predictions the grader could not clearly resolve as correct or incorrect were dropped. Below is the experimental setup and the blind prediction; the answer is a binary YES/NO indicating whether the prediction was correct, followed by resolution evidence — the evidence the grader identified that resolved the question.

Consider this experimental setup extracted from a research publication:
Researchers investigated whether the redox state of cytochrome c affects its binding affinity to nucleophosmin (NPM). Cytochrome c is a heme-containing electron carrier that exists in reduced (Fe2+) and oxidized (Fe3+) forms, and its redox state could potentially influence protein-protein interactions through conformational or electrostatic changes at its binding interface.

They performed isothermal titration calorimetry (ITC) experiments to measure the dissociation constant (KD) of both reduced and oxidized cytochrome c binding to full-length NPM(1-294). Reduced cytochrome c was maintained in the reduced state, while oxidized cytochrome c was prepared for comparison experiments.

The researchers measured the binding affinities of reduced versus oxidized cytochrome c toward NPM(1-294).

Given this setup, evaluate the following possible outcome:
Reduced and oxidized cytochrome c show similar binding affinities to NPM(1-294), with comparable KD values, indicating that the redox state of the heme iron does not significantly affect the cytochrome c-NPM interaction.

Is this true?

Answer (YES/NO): YES